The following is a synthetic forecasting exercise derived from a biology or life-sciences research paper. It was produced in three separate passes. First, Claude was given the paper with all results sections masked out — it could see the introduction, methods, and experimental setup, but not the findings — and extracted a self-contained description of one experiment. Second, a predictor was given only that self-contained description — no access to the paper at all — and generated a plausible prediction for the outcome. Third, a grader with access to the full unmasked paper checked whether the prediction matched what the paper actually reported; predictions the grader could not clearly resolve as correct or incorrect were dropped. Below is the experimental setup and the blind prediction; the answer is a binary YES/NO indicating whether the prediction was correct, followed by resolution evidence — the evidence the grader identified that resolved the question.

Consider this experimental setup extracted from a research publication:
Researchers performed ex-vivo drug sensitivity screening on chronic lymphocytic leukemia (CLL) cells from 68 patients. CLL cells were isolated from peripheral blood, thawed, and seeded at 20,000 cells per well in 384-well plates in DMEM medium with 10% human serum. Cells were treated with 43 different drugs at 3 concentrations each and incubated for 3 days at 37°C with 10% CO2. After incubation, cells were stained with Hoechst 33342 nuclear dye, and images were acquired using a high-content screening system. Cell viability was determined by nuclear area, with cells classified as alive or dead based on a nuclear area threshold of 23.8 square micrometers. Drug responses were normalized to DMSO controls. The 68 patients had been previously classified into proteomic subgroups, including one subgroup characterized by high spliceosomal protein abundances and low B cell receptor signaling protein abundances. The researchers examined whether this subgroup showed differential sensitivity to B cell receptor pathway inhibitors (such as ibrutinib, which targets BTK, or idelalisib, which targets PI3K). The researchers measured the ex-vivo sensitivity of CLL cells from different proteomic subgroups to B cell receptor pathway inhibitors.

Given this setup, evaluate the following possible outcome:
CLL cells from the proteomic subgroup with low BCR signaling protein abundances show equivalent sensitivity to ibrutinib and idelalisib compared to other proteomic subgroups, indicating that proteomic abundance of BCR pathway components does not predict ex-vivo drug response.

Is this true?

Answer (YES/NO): NO